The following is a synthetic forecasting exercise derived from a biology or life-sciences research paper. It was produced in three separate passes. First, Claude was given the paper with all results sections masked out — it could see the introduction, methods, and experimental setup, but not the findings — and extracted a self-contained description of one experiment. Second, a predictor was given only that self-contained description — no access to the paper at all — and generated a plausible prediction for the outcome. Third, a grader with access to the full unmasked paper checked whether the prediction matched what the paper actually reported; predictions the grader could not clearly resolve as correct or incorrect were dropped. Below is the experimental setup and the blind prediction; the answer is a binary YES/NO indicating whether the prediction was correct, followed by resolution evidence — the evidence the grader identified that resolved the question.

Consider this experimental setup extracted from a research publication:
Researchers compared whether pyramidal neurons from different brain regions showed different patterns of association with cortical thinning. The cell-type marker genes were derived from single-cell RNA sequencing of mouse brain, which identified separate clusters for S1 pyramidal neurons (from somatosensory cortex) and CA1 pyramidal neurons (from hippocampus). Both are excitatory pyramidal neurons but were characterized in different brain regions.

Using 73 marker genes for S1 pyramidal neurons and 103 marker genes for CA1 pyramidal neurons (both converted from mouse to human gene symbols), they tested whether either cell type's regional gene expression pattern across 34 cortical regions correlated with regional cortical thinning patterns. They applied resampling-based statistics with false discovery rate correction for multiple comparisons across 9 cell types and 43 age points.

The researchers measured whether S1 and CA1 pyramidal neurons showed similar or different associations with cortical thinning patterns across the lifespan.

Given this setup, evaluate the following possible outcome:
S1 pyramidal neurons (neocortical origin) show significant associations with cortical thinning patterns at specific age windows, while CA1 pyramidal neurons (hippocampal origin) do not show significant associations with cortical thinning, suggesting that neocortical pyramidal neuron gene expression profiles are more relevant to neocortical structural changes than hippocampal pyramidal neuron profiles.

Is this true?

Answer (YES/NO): NO